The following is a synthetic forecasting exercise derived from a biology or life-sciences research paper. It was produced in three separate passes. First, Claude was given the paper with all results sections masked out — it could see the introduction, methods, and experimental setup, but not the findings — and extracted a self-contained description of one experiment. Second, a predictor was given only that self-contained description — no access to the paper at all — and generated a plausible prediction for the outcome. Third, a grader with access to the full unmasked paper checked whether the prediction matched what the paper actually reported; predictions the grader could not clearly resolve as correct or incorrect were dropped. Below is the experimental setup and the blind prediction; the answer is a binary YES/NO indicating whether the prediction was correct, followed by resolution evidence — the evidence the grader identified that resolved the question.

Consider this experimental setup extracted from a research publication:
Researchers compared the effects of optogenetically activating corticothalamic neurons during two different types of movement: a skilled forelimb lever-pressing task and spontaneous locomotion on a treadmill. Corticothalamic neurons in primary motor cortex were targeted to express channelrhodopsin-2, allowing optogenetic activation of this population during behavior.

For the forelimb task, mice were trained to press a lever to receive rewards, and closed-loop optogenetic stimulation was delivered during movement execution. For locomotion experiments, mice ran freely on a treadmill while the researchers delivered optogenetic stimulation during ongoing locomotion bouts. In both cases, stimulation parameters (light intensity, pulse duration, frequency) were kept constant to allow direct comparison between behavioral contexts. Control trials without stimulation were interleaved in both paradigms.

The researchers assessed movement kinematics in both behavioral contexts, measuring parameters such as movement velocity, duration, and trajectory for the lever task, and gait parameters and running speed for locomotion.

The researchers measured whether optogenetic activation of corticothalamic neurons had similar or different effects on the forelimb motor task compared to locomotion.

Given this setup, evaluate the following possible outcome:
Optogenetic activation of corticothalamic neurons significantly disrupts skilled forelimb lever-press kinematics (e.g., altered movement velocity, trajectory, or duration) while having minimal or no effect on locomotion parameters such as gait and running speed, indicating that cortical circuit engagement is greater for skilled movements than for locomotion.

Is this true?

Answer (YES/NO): YES